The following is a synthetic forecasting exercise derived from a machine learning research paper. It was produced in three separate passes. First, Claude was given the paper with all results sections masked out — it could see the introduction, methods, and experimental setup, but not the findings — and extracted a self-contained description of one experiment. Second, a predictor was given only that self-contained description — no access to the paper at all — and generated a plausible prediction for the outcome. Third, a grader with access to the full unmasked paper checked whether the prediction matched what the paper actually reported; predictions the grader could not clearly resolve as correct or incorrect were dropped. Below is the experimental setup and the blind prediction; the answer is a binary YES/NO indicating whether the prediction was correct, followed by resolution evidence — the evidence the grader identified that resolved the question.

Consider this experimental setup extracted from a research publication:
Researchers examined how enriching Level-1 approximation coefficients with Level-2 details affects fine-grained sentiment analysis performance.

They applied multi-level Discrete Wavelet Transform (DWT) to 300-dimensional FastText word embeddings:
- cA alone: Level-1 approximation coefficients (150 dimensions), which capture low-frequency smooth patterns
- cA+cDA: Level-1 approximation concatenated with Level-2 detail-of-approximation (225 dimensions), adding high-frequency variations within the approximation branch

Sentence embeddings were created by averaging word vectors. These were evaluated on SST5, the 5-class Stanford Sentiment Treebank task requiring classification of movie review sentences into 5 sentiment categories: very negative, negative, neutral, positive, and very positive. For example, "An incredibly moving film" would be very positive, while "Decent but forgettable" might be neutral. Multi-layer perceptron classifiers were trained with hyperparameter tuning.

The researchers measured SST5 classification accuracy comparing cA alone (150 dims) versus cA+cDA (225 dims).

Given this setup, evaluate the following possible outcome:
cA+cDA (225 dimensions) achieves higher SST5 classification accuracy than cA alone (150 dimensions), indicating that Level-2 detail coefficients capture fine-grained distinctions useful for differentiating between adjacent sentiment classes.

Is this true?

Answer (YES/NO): YES